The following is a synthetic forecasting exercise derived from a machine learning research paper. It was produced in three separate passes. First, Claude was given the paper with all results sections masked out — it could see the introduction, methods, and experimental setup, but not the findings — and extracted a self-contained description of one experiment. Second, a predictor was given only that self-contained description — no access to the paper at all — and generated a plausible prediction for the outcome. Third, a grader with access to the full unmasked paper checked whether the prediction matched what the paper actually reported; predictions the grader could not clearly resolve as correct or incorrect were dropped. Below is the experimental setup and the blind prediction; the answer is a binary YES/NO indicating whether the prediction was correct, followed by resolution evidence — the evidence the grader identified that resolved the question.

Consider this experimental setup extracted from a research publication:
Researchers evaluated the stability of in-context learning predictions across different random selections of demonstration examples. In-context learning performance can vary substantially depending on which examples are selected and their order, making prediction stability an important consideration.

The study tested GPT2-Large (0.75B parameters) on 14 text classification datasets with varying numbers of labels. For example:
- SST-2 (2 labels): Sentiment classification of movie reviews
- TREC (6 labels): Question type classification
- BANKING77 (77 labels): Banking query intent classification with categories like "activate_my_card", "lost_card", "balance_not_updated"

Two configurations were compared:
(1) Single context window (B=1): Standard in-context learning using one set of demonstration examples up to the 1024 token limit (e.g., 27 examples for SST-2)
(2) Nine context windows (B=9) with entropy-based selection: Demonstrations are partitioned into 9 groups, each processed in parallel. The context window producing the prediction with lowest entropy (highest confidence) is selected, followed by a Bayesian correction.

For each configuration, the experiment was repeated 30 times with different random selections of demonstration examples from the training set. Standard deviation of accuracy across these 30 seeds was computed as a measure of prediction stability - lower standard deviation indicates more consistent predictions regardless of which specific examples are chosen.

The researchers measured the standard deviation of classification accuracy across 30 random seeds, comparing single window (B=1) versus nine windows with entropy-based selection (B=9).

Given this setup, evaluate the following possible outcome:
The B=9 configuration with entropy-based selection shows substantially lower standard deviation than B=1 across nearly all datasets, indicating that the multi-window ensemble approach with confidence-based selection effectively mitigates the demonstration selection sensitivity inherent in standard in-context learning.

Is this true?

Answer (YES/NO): YES